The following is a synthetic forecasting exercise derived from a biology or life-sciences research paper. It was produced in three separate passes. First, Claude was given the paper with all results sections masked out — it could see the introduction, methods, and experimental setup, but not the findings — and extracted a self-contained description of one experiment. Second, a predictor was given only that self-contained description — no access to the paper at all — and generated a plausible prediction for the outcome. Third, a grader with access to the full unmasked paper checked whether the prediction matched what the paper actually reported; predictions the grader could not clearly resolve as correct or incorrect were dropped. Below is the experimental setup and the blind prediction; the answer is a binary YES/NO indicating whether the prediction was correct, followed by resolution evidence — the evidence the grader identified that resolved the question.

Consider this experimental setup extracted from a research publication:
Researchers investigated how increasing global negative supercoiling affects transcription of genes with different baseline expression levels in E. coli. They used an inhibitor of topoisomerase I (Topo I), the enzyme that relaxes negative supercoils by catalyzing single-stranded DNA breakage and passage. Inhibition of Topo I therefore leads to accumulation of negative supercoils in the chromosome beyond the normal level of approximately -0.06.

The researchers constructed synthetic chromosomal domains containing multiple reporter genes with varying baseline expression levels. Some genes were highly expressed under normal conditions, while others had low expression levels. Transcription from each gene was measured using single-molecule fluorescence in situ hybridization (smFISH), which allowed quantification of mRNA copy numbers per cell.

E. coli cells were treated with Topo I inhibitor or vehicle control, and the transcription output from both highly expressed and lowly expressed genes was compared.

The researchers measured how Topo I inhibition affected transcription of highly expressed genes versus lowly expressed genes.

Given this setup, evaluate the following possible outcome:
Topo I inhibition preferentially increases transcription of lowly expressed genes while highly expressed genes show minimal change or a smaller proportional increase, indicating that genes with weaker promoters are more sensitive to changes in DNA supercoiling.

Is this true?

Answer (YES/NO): NO